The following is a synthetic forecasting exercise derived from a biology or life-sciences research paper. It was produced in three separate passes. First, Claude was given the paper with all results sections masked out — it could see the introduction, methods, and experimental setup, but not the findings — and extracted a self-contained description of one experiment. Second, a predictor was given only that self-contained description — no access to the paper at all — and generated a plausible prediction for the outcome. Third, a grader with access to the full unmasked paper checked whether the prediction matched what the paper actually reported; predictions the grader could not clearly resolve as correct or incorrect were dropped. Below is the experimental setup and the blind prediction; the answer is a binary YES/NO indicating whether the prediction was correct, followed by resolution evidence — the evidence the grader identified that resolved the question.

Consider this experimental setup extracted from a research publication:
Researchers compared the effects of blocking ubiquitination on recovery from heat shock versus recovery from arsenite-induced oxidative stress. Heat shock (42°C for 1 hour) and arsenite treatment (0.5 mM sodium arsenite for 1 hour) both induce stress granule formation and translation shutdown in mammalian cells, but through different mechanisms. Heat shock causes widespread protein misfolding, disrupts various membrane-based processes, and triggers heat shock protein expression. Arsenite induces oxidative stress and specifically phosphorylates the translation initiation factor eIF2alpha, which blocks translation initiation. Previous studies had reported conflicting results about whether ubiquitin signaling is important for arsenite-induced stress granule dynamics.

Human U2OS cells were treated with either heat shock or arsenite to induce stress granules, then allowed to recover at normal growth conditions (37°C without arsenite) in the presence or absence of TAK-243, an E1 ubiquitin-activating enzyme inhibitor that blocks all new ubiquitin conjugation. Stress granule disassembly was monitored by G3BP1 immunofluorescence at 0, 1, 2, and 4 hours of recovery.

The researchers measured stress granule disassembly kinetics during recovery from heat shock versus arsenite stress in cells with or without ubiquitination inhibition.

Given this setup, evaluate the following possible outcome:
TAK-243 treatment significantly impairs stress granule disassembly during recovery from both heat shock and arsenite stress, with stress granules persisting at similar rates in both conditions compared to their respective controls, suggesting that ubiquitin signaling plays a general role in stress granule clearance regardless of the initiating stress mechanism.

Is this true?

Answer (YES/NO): NO